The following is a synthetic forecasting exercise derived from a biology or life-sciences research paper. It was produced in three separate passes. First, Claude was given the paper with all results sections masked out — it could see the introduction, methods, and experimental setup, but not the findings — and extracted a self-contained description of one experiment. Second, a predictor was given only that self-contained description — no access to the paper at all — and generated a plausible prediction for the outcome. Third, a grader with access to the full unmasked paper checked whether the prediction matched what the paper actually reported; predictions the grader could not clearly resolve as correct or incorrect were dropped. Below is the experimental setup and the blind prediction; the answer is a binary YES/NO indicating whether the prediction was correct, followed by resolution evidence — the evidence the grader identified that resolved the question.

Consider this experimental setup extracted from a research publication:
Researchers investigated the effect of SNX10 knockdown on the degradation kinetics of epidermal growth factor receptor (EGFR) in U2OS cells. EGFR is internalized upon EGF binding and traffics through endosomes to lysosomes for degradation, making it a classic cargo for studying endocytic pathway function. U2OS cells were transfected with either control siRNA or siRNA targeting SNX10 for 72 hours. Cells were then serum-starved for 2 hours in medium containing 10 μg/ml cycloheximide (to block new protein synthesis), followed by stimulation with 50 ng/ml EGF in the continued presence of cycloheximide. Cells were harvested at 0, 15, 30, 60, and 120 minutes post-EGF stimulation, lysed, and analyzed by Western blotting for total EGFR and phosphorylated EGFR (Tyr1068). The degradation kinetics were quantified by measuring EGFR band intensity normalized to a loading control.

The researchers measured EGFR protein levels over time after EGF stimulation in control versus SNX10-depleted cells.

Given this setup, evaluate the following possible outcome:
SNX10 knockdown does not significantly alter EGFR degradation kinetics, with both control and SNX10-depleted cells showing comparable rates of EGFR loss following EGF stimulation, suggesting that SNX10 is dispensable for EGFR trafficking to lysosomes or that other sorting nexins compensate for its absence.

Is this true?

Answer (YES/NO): NO